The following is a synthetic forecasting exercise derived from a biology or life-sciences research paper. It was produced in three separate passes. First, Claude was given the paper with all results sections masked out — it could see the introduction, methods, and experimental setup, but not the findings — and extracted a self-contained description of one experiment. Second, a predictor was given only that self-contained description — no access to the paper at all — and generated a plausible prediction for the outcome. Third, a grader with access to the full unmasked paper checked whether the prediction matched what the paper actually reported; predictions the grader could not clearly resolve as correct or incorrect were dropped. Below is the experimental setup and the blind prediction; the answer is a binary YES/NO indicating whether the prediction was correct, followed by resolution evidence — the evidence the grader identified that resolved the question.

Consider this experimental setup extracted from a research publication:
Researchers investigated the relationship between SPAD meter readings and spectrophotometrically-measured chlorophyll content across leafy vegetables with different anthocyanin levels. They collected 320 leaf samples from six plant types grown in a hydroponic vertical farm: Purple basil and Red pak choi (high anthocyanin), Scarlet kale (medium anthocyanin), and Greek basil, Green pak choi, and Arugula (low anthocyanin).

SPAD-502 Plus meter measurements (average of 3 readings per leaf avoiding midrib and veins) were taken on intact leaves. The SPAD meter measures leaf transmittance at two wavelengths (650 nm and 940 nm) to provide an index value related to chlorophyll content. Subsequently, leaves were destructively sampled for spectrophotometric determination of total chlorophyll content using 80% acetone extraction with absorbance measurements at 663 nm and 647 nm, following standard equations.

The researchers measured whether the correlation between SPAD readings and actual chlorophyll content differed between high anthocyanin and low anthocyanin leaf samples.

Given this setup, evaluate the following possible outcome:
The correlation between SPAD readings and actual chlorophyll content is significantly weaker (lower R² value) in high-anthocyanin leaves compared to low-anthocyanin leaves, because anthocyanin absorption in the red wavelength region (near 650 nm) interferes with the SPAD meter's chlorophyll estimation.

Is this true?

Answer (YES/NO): NO